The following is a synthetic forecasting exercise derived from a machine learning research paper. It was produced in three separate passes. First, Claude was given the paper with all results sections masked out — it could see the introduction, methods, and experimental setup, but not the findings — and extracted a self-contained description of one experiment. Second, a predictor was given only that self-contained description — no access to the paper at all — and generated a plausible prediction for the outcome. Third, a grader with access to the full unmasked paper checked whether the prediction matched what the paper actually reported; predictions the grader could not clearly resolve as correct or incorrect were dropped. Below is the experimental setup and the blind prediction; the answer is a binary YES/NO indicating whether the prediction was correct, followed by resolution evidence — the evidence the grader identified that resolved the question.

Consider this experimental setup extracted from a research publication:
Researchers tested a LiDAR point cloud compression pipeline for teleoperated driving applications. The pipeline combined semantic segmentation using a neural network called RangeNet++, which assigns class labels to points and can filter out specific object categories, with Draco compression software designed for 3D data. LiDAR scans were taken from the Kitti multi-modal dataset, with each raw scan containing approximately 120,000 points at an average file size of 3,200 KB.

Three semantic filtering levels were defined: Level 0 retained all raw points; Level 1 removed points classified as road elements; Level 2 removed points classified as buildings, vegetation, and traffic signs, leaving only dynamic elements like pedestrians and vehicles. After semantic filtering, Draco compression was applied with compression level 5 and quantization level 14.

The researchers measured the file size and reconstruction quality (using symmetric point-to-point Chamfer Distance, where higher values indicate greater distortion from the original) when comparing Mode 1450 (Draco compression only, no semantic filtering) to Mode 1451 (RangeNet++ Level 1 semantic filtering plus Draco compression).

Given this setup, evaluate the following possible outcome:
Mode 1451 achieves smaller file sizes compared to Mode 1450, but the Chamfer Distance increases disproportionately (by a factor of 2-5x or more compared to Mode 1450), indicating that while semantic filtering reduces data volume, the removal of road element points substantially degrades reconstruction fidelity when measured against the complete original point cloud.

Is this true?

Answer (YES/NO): YES